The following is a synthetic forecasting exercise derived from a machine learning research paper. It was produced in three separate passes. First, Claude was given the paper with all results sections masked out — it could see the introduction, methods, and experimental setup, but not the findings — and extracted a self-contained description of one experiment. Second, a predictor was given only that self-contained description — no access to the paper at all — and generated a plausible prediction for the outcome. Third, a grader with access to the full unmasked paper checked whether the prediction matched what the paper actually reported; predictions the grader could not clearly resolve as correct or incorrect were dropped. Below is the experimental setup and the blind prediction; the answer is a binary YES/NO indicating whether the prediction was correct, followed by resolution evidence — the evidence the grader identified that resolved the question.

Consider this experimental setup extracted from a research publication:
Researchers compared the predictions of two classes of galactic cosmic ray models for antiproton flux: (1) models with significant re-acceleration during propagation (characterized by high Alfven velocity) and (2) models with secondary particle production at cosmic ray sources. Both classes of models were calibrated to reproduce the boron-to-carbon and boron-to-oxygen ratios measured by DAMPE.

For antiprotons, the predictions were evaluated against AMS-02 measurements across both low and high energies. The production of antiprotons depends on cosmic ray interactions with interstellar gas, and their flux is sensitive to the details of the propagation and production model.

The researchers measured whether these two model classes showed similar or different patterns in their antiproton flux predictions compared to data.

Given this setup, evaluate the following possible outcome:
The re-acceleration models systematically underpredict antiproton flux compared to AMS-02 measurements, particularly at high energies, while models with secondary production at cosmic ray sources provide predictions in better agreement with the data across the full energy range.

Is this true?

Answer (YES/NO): NO